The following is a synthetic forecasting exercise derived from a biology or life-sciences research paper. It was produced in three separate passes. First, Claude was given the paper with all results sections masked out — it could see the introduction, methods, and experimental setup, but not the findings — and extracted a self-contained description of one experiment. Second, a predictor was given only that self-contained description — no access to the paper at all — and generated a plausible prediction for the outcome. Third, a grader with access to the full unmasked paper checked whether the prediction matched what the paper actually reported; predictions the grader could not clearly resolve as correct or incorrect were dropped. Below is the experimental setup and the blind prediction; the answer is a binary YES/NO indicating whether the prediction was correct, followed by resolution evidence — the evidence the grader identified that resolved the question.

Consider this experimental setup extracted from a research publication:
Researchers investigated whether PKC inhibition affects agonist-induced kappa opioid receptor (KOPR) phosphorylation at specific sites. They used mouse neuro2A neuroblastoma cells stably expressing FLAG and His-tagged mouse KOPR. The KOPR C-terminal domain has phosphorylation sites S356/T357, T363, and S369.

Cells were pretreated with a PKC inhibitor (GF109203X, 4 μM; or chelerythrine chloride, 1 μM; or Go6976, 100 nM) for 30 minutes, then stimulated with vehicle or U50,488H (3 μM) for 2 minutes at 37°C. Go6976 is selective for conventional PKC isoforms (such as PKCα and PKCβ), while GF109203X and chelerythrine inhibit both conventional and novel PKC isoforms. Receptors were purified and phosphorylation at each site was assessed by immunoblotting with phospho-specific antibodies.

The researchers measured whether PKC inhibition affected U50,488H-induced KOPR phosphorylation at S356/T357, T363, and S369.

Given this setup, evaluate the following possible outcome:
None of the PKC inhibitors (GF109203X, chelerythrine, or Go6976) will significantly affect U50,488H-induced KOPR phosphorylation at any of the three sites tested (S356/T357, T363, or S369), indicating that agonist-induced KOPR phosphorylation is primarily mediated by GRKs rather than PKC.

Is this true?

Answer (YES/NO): NO